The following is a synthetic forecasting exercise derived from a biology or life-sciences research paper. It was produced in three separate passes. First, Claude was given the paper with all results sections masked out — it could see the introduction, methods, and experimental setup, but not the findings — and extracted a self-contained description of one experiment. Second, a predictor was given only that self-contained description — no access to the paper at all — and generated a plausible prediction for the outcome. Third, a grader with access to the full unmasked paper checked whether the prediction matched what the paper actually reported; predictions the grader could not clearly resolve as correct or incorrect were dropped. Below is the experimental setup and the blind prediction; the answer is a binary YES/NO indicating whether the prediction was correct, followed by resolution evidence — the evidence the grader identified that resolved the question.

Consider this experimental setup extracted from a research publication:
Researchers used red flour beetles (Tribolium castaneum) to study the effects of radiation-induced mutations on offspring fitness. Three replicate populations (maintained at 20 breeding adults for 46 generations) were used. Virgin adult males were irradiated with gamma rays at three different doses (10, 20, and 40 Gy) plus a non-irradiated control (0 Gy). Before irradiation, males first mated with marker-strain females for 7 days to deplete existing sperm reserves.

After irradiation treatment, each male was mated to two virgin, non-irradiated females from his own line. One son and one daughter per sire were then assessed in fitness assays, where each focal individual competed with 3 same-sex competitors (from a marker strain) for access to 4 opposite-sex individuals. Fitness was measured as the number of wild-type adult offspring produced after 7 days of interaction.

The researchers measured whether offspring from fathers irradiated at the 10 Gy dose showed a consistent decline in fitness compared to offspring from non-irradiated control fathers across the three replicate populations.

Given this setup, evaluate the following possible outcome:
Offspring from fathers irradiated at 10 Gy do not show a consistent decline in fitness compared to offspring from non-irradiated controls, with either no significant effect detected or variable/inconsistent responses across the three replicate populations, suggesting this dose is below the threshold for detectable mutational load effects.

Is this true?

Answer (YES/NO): YES